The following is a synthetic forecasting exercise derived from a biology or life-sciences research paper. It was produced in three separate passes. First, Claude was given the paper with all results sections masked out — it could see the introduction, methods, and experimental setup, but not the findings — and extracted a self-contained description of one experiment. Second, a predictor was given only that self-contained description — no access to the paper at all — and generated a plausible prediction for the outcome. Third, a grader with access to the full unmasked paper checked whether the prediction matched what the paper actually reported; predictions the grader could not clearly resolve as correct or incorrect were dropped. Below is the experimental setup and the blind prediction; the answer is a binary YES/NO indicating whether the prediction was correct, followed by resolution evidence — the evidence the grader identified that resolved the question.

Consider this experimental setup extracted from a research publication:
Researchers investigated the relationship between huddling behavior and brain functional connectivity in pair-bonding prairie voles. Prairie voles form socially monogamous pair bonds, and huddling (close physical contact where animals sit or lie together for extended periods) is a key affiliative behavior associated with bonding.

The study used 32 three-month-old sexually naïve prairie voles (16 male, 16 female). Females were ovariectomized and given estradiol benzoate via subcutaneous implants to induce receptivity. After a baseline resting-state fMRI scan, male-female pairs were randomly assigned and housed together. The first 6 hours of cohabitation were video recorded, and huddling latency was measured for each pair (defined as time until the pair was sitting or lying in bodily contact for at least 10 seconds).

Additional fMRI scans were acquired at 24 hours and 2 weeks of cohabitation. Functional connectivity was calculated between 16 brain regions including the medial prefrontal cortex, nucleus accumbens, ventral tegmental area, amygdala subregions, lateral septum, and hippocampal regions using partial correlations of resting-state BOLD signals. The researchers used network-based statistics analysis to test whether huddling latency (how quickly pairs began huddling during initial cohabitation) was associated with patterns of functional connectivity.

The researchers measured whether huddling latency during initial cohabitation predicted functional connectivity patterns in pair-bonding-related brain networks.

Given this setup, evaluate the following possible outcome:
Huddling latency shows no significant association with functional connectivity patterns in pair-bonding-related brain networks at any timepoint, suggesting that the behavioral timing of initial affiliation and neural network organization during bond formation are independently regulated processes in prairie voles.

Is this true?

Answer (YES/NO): NO